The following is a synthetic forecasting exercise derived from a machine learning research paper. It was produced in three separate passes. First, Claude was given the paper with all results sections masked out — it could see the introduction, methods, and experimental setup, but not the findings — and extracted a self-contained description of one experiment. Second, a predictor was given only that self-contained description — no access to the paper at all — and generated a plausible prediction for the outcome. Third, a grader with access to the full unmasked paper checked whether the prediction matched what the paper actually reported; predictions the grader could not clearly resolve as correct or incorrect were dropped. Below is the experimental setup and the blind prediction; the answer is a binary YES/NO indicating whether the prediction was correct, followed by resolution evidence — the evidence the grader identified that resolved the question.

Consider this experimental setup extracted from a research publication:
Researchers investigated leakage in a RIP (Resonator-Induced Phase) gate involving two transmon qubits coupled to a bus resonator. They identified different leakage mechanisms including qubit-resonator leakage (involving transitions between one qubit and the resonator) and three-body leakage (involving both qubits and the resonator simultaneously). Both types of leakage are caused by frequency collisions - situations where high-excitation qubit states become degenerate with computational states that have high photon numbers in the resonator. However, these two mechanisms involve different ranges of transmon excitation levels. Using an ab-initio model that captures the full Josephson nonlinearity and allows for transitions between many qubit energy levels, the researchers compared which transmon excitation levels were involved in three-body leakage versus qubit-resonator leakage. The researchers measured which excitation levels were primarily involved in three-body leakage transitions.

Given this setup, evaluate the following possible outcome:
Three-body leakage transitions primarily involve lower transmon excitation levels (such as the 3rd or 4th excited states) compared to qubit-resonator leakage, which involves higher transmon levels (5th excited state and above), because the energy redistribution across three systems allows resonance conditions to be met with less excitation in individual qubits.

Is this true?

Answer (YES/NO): YES